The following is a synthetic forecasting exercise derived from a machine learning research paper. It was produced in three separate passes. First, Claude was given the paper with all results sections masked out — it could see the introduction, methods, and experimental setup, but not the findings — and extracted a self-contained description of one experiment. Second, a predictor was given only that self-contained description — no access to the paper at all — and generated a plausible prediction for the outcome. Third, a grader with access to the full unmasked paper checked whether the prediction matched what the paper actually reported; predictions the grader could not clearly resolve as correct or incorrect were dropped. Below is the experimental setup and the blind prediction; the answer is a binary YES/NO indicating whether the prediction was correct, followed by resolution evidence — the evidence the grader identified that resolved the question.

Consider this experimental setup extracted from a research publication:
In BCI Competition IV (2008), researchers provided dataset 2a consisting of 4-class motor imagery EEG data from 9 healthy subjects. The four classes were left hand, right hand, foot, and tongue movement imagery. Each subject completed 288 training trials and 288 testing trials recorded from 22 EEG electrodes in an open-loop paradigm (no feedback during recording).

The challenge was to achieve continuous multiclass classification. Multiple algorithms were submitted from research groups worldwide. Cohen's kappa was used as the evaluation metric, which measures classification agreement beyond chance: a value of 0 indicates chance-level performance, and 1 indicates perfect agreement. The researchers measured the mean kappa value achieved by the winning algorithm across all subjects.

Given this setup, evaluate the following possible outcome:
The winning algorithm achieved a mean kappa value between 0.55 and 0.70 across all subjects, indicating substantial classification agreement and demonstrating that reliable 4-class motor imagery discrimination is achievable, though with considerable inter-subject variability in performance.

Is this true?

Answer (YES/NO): YES